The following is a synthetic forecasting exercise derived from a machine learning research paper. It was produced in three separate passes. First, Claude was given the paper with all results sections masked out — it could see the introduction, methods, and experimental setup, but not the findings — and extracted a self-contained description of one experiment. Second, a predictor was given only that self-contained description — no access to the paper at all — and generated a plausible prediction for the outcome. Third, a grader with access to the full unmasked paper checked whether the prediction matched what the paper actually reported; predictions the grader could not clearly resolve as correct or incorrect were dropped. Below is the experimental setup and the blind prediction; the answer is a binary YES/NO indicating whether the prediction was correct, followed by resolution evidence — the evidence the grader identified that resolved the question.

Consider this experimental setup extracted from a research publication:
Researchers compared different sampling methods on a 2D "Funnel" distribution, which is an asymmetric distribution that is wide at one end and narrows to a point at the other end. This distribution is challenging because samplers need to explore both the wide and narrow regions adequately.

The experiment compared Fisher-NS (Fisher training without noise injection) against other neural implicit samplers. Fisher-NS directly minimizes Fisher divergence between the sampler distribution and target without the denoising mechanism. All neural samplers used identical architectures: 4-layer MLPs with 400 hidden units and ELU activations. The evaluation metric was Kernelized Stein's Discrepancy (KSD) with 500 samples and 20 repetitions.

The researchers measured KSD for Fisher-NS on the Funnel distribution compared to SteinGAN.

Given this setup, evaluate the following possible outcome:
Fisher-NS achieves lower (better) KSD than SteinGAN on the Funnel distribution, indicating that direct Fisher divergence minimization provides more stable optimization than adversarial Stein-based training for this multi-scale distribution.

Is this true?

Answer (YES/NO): NO